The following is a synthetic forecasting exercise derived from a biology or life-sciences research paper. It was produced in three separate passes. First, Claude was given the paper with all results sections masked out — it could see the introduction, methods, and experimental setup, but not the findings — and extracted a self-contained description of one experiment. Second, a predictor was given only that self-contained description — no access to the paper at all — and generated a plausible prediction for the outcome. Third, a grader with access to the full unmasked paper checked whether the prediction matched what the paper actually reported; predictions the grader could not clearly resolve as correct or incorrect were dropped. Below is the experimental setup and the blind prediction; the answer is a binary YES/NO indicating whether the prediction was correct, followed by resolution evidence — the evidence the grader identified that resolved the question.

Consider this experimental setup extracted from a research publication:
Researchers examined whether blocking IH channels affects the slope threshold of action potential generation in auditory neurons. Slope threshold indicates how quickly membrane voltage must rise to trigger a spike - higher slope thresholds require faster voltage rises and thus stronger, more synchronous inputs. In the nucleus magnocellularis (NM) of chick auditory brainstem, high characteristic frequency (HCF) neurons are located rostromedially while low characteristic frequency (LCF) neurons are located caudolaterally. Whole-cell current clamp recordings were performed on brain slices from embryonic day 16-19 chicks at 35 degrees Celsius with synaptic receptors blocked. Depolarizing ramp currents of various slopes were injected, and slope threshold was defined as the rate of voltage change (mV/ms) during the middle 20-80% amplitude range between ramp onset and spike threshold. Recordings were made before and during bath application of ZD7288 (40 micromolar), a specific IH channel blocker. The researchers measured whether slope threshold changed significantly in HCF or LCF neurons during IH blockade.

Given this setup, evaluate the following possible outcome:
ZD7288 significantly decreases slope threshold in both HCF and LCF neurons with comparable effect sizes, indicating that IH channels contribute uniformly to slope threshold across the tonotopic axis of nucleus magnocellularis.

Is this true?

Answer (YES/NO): NO